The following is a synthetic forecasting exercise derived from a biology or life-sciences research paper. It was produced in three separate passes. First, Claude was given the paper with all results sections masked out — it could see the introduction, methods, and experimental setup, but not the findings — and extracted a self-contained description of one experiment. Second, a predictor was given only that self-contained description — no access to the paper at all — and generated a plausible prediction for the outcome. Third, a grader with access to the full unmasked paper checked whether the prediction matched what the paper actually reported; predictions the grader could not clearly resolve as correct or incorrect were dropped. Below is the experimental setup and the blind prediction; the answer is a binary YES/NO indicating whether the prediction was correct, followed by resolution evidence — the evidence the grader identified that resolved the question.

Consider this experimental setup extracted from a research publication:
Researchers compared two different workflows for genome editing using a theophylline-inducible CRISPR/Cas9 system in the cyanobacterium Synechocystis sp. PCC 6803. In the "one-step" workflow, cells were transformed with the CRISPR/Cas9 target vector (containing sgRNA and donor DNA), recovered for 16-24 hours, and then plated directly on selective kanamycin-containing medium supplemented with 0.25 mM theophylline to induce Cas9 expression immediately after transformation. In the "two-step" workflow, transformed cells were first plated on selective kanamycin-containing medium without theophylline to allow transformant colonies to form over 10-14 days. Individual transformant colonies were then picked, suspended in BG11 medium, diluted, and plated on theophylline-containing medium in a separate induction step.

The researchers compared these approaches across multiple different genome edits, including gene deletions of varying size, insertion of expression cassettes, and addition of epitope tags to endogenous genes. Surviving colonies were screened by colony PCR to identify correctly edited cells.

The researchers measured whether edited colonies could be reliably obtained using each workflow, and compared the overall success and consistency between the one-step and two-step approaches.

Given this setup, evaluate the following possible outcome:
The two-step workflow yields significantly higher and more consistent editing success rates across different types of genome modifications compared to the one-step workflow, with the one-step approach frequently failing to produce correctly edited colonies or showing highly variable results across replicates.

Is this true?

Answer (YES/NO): YES